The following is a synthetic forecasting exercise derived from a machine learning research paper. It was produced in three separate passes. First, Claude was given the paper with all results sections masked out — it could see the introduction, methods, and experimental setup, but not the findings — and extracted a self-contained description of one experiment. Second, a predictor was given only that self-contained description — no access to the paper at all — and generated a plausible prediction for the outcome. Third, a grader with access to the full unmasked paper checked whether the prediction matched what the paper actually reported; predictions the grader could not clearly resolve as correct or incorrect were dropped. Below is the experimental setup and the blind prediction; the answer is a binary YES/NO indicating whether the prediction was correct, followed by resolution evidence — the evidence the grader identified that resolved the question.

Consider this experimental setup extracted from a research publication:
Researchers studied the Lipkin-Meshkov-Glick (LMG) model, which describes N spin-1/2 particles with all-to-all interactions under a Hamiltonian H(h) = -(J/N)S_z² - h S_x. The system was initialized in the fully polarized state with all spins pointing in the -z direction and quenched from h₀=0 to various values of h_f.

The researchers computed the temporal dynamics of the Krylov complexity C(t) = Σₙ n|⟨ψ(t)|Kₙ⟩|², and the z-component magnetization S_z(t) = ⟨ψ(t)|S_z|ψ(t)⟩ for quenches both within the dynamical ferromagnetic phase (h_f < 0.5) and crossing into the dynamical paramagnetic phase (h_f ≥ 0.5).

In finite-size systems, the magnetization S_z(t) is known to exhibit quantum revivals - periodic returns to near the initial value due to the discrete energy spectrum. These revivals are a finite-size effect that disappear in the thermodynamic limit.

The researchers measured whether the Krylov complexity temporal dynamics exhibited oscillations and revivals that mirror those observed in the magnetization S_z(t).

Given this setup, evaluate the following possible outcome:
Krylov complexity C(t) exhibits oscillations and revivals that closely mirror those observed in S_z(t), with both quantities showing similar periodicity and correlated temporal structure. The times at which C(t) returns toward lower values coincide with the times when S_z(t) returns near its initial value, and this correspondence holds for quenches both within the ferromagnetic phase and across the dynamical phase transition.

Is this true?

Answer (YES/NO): YES